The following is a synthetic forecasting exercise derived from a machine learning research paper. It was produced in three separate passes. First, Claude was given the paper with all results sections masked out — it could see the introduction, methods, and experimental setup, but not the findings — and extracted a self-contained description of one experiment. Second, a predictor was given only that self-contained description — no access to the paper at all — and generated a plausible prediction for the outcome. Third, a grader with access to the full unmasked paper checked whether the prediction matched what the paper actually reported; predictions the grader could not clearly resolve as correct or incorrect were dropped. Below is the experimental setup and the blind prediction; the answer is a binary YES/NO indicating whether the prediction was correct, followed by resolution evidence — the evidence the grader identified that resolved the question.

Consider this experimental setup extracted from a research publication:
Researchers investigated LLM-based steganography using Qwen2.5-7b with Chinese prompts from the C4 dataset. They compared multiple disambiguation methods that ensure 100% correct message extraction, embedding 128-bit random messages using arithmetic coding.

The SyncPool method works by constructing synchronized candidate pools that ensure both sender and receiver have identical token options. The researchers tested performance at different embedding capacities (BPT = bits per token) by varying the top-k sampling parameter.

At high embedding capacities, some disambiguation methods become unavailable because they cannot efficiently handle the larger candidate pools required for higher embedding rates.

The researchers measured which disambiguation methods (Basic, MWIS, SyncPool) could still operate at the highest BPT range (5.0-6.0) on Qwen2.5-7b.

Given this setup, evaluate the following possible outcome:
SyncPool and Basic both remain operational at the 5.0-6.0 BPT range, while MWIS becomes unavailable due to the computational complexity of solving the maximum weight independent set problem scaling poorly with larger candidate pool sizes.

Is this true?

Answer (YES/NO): NO